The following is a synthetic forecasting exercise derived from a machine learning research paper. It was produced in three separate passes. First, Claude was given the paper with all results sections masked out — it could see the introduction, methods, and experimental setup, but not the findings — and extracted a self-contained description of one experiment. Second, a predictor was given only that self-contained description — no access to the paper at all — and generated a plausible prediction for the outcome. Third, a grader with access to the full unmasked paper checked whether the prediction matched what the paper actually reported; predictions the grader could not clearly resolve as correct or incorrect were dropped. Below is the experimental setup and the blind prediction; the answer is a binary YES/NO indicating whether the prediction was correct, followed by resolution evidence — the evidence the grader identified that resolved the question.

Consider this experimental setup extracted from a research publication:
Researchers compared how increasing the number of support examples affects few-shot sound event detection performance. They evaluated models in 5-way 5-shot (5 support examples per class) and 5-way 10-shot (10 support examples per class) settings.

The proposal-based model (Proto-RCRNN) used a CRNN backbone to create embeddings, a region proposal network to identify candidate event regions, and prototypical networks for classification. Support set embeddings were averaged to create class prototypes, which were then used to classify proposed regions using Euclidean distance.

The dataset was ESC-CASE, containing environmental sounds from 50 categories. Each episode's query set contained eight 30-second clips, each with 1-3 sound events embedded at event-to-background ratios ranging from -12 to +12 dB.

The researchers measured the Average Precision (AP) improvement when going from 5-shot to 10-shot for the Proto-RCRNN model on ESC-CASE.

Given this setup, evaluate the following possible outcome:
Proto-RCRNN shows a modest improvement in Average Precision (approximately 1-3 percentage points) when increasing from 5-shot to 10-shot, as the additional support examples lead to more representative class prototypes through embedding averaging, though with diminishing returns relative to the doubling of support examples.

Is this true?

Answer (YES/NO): YES